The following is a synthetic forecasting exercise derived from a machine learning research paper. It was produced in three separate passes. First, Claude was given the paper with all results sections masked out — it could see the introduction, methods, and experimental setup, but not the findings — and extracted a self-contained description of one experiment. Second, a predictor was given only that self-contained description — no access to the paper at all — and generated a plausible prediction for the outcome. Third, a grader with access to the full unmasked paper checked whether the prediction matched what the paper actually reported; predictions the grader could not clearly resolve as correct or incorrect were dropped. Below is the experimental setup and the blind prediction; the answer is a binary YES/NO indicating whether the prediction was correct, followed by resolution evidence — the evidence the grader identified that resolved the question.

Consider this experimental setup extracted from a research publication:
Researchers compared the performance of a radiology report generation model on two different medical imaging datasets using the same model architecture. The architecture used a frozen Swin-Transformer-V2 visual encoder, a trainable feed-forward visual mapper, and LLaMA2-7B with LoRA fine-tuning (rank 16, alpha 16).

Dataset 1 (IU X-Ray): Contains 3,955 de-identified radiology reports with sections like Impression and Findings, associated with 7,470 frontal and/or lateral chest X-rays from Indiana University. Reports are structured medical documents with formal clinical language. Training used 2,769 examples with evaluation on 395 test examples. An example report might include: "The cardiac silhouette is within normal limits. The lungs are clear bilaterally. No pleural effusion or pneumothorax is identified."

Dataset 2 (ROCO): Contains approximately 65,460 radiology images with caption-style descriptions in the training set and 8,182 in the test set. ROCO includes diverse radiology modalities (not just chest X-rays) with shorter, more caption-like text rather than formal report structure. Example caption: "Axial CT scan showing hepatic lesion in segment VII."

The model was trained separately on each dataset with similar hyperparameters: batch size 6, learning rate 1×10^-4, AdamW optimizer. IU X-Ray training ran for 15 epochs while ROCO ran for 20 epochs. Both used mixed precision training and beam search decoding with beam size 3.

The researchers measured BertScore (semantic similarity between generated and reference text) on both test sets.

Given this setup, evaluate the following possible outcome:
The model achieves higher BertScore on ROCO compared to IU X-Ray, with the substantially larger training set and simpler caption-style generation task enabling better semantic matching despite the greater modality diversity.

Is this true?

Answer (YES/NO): NO